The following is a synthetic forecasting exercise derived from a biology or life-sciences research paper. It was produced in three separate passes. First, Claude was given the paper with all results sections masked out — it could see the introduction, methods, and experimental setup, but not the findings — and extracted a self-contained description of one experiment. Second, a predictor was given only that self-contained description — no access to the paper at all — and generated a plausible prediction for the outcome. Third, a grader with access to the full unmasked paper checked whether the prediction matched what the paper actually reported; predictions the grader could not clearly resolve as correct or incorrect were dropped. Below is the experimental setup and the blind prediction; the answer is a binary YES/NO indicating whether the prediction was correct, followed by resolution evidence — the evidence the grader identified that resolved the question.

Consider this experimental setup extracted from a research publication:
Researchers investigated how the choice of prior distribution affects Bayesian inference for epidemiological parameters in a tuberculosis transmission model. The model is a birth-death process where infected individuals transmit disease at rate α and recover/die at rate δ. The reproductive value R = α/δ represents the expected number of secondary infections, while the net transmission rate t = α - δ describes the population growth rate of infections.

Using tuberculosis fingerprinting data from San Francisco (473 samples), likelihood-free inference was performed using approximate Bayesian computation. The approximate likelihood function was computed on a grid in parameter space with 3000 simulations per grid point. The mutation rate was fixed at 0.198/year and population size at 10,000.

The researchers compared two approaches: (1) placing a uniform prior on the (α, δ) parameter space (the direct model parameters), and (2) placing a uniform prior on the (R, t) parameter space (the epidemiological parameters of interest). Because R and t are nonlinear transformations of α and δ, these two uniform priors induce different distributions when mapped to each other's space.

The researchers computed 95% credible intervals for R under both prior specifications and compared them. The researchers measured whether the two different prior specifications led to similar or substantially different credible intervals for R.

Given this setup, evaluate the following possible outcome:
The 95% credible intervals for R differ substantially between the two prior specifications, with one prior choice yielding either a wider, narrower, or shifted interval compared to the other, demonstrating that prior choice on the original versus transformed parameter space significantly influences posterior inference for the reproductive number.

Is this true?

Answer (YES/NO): YES